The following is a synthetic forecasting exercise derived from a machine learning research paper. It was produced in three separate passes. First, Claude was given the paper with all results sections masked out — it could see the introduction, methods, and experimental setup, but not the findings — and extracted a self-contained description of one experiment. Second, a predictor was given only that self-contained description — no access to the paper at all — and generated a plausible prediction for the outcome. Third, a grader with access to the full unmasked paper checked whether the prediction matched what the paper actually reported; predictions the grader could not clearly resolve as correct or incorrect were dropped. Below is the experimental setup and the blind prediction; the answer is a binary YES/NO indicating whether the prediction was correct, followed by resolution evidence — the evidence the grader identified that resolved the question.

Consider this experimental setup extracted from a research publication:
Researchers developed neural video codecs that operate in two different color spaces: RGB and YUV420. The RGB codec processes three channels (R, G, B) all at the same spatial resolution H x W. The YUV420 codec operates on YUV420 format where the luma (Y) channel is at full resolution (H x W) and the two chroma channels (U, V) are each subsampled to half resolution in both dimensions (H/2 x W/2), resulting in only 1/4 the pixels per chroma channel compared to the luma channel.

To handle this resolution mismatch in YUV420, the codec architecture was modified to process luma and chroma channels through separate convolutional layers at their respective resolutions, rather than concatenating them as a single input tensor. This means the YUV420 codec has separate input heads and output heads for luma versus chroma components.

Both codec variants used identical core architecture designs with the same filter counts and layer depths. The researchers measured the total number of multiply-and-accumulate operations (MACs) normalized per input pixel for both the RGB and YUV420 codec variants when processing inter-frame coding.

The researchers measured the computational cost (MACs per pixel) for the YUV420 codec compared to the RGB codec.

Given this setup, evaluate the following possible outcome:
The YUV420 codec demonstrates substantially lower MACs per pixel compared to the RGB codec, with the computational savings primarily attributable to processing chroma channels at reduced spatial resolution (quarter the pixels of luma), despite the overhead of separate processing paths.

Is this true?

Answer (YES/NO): NO